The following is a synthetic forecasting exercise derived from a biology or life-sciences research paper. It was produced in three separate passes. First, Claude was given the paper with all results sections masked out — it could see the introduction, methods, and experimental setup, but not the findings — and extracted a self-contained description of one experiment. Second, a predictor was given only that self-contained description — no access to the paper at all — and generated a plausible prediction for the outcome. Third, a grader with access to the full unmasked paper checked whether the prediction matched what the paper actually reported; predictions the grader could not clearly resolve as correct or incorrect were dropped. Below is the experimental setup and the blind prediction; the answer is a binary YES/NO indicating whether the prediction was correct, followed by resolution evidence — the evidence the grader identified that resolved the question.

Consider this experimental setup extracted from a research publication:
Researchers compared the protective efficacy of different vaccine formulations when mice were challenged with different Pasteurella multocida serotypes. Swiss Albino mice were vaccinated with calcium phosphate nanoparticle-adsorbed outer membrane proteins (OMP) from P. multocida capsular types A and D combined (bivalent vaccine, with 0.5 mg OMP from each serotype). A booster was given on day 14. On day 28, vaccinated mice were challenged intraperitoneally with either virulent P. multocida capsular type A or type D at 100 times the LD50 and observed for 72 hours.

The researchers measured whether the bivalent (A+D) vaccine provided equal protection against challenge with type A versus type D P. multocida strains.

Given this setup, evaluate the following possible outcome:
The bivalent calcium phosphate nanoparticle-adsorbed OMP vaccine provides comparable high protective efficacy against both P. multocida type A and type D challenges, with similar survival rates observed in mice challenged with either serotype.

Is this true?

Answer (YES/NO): YES